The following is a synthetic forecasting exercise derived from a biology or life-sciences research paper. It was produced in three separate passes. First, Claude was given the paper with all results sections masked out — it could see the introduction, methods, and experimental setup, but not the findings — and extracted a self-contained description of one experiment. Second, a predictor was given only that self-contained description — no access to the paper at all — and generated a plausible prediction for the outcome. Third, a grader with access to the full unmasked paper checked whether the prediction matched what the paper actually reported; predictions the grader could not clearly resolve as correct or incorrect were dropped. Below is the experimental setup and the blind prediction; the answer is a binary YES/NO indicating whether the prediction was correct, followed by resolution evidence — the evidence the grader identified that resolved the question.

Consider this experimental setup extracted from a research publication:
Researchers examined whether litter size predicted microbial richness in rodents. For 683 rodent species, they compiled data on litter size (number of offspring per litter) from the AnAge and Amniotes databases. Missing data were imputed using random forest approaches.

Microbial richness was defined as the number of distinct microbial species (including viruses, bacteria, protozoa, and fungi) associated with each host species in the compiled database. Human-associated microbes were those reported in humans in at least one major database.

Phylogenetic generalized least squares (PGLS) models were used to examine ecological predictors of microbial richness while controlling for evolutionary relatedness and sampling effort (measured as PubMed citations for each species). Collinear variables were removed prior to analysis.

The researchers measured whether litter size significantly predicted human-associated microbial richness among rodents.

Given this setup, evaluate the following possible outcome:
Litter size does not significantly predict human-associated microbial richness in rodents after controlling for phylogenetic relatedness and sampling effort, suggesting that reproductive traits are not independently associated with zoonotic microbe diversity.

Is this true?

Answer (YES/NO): YES